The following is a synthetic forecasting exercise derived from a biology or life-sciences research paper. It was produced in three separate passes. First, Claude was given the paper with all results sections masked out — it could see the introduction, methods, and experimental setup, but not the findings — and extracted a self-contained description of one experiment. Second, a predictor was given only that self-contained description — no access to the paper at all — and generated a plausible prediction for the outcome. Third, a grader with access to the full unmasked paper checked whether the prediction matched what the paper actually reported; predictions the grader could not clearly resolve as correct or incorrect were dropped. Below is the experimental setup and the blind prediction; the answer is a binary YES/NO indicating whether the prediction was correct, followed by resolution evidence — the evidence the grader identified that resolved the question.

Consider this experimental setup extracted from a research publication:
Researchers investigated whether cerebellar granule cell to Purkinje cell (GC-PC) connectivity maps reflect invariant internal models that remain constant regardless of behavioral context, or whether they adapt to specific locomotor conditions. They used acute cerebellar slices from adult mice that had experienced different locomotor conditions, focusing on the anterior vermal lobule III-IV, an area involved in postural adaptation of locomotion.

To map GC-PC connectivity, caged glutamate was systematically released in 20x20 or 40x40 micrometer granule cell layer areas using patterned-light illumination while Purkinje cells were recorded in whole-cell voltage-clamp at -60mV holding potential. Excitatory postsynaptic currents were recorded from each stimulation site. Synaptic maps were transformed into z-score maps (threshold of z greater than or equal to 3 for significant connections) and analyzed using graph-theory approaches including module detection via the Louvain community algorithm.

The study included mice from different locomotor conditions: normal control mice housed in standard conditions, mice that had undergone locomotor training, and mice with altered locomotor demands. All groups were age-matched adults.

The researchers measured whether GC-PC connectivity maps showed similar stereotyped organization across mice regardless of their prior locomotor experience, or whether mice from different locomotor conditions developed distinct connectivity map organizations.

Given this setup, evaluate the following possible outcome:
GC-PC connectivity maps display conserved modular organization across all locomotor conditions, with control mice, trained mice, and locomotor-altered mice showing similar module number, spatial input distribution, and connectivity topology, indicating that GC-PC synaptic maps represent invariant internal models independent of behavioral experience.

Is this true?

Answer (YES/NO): NO